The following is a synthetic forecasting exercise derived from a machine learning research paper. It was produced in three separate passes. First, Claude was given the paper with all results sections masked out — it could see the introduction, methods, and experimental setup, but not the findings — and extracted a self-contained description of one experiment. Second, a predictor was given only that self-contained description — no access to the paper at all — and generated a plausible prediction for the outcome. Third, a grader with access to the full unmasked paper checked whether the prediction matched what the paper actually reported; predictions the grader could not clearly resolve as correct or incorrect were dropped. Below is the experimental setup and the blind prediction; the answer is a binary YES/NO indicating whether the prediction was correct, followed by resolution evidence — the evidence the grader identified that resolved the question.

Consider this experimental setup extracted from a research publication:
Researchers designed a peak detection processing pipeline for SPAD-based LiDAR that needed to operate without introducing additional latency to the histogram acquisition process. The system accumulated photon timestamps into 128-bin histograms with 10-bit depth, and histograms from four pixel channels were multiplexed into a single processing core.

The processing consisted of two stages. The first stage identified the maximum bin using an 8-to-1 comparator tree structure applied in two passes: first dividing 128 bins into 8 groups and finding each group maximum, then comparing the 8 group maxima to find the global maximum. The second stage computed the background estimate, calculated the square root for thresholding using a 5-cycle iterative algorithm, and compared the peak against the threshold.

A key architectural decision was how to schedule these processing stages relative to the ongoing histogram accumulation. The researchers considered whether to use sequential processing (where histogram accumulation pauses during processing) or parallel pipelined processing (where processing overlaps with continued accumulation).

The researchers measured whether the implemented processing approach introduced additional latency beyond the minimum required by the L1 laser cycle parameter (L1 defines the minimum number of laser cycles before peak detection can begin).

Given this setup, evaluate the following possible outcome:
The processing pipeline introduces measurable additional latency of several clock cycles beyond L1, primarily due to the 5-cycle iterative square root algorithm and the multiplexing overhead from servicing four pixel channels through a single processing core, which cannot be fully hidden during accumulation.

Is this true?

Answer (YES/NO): NO